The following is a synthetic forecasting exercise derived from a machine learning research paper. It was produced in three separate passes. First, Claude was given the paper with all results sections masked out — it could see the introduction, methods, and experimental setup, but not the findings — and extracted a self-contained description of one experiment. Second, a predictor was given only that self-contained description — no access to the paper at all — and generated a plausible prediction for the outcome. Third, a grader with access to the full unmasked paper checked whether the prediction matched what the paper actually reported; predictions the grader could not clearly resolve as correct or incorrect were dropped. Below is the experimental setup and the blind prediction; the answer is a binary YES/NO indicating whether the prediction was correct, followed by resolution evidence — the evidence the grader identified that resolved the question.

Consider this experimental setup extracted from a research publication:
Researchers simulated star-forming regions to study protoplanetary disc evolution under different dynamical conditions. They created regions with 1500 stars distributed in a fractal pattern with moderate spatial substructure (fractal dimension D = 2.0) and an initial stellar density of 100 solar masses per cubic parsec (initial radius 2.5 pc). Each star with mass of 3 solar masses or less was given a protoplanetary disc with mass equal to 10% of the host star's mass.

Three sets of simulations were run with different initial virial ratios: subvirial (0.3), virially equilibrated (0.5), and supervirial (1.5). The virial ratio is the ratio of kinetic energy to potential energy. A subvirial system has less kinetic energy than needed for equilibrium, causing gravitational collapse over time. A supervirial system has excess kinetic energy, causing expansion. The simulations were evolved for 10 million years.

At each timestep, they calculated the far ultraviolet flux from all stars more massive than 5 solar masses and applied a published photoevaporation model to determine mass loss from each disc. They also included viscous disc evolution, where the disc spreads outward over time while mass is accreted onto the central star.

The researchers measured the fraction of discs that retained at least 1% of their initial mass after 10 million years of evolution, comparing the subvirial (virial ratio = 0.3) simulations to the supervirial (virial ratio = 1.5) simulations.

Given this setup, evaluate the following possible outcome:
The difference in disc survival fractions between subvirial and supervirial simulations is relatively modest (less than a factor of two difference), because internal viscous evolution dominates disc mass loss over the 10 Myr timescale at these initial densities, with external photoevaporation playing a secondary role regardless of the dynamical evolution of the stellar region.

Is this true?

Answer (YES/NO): NO